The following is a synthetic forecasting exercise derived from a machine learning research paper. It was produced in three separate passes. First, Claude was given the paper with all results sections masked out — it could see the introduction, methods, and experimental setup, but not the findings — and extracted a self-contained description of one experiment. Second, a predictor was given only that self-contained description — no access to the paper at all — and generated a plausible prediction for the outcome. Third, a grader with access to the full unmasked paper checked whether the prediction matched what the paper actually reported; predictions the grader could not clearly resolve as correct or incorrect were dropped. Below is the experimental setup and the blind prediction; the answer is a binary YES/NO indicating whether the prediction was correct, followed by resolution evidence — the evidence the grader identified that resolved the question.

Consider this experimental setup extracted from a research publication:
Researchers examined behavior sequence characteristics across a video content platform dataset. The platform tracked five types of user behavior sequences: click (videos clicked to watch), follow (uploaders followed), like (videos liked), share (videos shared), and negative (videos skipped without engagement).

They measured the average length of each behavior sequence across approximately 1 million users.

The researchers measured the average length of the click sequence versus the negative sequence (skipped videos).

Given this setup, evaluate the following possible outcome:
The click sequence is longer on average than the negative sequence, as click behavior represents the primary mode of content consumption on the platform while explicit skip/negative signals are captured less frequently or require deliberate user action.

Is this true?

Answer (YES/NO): YES